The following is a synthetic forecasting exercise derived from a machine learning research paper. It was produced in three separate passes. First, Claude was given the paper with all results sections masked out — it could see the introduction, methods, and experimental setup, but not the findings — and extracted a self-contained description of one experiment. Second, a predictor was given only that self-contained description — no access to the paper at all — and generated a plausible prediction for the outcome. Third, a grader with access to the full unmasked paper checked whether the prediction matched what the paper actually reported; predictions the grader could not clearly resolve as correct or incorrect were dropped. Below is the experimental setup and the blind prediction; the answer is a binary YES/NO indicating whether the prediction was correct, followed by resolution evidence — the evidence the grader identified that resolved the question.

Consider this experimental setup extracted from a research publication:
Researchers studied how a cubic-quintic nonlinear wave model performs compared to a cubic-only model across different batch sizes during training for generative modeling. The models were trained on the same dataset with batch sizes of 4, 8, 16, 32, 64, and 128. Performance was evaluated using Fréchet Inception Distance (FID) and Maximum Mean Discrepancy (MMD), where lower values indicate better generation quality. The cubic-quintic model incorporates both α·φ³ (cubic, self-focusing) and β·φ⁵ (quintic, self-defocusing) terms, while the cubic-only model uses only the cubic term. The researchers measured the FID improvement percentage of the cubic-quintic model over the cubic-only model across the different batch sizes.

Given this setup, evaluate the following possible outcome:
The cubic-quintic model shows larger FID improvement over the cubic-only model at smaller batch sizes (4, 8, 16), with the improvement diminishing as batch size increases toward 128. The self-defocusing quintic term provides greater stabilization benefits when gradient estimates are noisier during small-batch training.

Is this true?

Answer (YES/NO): YES